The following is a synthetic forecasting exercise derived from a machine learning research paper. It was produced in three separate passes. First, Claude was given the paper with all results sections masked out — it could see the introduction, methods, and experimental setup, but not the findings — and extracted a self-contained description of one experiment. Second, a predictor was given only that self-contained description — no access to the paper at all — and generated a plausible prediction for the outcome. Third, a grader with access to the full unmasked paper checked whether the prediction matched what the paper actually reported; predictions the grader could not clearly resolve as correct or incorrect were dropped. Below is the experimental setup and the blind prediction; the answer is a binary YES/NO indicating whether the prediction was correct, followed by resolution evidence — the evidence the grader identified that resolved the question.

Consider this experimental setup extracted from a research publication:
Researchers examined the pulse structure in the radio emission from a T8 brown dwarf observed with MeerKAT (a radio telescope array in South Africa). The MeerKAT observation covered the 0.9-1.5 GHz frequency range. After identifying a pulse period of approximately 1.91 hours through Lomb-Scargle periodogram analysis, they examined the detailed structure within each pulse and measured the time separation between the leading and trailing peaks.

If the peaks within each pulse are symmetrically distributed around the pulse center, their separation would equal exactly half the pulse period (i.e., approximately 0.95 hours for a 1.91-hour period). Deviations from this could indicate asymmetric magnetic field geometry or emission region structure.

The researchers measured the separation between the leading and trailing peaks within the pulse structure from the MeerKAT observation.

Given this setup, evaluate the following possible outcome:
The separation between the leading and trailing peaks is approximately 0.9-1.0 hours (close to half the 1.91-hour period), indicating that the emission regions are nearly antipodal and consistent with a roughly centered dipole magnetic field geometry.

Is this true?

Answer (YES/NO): YES